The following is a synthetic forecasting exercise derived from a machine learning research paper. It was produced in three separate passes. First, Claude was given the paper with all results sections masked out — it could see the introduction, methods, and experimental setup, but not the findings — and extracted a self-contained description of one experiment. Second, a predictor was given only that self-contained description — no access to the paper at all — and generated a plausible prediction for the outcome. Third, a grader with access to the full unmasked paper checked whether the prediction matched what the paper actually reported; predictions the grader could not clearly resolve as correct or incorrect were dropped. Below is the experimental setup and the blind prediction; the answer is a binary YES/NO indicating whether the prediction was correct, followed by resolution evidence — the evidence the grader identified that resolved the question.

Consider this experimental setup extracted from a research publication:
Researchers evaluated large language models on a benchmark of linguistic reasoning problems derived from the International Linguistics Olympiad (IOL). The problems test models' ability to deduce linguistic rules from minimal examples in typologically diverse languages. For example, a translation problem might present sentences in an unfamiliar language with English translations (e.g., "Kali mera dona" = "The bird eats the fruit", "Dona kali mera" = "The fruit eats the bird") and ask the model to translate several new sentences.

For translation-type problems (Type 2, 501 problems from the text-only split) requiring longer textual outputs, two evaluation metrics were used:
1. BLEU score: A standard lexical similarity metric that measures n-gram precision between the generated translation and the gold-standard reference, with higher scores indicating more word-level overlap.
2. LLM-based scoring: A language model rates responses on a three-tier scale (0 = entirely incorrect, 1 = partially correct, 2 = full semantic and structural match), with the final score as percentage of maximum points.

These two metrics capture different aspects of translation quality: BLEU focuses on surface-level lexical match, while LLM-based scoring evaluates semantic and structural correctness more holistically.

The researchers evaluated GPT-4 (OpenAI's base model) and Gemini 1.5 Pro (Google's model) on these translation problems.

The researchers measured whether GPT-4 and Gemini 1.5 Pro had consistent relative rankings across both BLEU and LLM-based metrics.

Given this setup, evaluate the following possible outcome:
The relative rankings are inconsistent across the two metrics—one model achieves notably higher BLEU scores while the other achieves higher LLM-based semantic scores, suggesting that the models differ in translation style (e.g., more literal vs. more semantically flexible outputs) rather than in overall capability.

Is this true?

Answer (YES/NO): YES